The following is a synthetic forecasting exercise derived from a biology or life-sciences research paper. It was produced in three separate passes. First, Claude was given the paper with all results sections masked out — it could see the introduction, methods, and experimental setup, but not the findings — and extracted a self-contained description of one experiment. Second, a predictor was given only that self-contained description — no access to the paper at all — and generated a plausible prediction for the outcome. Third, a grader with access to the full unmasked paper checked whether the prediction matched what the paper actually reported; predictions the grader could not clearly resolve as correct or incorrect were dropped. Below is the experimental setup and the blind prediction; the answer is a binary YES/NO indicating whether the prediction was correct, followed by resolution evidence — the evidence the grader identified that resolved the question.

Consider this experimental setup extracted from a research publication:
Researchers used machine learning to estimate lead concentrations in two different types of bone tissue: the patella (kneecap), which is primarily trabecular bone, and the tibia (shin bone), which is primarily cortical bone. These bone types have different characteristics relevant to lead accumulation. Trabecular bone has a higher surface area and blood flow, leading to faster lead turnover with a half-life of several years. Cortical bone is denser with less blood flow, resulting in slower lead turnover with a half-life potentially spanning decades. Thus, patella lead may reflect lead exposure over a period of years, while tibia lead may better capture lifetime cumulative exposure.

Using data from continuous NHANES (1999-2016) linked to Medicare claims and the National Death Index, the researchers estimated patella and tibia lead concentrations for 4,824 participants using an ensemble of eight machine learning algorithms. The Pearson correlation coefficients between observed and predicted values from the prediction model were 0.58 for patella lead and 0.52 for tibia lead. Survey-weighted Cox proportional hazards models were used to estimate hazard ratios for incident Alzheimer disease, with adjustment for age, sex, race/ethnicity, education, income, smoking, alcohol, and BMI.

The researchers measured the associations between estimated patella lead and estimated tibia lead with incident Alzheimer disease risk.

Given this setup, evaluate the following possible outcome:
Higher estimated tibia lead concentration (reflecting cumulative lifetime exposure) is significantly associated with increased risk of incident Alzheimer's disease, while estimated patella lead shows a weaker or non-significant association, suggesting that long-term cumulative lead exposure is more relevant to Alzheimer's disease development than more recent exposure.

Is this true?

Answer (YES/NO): NO